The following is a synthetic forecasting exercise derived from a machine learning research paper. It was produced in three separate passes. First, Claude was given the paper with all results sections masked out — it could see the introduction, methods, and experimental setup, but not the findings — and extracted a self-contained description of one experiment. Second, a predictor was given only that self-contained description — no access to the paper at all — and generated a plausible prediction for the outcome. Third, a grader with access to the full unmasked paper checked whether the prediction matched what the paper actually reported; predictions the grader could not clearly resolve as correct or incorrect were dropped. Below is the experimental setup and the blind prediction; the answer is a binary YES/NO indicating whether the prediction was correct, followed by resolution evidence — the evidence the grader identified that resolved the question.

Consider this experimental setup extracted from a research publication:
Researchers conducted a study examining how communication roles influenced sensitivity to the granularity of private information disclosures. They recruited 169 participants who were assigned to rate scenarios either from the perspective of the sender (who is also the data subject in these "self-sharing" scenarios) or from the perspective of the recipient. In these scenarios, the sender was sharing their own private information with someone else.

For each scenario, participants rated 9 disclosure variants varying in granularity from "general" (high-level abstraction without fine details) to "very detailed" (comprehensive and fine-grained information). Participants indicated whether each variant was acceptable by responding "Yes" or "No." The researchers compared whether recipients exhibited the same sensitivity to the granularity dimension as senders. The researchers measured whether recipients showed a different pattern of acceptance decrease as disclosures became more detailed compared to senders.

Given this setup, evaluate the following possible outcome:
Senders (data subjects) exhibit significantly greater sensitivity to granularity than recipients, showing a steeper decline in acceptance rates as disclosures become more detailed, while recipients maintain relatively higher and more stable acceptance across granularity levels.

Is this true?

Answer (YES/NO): YES